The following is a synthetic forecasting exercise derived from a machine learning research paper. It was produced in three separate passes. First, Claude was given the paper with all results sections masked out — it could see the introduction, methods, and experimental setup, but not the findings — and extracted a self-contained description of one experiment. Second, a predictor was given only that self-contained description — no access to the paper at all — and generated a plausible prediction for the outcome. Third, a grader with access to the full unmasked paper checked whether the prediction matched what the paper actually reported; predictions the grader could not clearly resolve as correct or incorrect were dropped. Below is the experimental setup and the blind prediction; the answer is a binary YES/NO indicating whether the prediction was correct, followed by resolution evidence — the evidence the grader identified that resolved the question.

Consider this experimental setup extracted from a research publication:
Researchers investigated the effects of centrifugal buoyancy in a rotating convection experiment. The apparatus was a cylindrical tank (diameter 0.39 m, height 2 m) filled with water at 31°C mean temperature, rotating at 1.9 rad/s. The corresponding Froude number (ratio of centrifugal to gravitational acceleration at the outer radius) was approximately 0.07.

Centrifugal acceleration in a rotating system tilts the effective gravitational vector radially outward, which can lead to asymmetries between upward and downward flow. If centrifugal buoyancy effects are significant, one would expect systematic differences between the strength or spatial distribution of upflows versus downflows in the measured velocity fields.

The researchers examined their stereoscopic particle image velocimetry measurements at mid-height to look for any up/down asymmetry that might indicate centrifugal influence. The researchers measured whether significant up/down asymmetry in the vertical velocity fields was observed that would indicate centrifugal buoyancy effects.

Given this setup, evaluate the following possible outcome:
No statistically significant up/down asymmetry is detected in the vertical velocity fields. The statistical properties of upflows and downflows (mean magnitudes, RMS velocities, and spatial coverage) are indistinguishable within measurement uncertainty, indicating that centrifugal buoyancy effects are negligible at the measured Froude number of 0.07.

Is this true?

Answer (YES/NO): NO